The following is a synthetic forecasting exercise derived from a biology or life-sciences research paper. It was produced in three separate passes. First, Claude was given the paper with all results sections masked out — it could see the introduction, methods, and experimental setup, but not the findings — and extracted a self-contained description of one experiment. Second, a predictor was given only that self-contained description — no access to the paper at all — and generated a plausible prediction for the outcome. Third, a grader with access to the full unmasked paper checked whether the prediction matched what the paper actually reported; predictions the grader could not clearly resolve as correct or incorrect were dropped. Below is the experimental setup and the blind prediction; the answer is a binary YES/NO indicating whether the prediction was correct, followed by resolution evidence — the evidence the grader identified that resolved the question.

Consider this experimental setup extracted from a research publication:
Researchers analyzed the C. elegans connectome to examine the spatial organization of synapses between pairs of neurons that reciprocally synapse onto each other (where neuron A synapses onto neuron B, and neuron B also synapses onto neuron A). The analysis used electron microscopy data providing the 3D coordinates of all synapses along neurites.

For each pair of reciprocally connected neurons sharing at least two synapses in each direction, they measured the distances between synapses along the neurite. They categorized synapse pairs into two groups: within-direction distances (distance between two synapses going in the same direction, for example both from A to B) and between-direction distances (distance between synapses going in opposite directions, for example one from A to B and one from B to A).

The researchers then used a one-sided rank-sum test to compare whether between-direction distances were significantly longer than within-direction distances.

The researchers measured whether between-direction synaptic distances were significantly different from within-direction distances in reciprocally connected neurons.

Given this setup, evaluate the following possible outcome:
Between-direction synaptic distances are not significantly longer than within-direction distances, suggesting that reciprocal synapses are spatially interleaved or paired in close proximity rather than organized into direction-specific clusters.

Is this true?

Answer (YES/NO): NO